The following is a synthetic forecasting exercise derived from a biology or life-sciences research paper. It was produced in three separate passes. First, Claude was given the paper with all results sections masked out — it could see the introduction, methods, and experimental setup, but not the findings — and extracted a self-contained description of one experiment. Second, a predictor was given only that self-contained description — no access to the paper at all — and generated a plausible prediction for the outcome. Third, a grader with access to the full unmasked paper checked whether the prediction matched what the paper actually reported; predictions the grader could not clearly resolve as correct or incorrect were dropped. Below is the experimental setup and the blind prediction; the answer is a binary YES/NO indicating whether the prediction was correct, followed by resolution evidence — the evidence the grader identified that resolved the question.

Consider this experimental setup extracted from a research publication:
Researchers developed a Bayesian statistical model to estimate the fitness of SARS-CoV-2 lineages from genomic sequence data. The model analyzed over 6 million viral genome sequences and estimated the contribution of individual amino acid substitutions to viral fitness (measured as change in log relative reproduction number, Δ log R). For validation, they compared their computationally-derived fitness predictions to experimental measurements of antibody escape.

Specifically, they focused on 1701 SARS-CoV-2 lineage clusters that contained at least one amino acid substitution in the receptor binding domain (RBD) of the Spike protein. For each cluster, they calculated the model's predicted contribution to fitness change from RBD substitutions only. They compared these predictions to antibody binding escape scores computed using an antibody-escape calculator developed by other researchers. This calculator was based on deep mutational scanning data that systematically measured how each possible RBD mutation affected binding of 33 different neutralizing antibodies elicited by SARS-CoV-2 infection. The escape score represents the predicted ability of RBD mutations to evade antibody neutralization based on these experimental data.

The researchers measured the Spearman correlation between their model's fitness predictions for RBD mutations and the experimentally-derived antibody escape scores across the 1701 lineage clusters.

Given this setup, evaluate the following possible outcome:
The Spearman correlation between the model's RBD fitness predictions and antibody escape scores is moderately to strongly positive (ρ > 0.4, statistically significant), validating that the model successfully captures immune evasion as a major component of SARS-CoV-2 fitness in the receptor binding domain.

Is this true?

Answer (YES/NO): YES